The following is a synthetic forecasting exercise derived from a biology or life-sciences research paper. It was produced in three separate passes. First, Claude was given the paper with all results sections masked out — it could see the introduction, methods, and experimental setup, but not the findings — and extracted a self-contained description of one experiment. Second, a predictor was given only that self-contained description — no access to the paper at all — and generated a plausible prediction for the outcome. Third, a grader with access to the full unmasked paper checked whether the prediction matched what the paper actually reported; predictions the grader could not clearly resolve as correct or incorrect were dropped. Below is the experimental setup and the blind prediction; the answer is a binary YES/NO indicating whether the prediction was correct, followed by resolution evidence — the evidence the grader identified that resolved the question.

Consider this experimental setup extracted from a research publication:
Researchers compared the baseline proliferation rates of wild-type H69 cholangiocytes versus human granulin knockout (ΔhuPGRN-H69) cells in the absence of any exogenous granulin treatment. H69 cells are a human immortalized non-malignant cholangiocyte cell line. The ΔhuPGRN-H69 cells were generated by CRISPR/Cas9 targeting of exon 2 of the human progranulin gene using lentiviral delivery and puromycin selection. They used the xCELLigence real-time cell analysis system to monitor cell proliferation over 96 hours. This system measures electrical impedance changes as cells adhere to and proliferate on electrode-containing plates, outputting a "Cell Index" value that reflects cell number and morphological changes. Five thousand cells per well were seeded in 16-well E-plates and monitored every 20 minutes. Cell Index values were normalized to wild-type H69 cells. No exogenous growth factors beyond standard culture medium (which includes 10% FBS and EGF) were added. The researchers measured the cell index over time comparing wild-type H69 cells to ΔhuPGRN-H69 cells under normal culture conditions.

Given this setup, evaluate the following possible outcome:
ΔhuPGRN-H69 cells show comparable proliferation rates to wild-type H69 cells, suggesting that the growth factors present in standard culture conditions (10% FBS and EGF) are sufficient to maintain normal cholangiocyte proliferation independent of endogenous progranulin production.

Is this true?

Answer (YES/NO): NO